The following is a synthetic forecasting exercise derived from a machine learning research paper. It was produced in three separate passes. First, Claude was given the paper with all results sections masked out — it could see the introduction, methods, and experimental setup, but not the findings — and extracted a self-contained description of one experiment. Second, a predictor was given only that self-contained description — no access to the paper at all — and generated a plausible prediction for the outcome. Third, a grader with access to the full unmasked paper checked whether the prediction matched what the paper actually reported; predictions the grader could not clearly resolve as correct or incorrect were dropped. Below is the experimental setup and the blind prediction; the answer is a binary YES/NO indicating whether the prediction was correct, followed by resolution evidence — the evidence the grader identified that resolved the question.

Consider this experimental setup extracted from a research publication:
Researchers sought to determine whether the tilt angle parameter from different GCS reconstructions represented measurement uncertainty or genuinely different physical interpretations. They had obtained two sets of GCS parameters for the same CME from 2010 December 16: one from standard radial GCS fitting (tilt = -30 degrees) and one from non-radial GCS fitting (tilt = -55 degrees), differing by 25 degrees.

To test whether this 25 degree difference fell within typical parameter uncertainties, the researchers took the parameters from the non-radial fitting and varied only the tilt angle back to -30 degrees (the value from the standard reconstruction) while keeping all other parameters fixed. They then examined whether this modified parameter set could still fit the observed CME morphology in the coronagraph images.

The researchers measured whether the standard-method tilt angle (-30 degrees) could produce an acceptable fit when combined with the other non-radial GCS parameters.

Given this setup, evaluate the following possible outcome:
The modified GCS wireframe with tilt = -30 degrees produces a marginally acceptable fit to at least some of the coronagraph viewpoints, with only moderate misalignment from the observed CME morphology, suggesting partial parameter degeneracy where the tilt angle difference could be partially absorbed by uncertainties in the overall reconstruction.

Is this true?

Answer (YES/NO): NO